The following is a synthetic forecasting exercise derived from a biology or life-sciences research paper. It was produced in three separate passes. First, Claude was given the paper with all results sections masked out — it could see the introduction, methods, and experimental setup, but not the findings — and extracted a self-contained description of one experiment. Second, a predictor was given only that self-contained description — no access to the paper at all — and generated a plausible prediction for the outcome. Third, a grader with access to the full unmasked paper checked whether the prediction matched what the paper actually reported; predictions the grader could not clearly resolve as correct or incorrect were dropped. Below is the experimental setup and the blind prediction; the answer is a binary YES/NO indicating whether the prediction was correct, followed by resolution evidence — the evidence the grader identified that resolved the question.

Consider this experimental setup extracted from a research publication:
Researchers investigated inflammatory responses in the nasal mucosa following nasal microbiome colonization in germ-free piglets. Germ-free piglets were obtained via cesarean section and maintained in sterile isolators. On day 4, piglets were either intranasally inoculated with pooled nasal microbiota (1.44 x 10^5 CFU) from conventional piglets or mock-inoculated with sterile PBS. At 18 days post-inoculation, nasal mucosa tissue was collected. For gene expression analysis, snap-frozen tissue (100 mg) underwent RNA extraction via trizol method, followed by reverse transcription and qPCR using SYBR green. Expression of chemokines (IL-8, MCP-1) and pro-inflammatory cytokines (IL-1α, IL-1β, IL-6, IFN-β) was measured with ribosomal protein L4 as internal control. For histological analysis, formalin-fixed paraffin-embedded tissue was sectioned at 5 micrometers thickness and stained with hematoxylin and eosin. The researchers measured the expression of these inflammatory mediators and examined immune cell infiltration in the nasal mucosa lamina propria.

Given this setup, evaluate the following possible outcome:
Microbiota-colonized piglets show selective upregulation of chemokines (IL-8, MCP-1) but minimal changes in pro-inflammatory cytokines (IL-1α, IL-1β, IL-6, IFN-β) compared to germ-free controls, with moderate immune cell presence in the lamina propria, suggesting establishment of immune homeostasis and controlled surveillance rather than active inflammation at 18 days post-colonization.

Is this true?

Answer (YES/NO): NO